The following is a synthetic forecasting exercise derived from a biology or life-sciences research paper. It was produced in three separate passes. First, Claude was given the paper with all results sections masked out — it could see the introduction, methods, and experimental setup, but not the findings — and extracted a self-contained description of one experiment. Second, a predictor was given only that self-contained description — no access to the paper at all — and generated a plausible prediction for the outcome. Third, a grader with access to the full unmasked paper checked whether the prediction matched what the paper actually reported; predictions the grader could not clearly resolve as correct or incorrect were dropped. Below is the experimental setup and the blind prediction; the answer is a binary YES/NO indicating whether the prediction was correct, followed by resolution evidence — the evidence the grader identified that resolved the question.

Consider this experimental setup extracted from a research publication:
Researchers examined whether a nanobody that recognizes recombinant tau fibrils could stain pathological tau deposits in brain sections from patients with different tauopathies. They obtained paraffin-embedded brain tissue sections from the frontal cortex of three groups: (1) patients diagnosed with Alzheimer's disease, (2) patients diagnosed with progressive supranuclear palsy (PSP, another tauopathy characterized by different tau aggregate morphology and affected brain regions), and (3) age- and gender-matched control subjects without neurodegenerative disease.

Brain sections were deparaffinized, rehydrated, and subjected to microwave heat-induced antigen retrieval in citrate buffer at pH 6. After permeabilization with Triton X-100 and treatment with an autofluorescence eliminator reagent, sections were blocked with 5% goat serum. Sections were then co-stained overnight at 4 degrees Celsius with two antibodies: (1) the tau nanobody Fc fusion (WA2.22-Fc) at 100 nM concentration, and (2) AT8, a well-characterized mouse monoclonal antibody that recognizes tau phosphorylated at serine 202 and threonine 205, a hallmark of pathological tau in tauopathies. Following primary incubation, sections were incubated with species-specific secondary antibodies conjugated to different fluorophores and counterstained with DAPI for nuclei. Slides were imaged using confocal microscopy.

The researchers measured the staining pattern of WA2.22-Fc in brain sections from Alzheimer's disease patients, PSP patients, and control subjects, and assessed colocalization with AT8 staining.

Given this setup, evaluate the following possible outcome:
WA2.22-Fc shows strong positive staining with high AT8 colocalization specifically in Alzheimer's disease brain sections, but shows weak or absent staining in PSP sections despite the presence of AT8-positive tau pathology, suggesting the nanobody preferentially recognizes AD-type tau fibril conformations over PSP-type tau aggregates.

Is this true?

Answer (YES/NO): NO